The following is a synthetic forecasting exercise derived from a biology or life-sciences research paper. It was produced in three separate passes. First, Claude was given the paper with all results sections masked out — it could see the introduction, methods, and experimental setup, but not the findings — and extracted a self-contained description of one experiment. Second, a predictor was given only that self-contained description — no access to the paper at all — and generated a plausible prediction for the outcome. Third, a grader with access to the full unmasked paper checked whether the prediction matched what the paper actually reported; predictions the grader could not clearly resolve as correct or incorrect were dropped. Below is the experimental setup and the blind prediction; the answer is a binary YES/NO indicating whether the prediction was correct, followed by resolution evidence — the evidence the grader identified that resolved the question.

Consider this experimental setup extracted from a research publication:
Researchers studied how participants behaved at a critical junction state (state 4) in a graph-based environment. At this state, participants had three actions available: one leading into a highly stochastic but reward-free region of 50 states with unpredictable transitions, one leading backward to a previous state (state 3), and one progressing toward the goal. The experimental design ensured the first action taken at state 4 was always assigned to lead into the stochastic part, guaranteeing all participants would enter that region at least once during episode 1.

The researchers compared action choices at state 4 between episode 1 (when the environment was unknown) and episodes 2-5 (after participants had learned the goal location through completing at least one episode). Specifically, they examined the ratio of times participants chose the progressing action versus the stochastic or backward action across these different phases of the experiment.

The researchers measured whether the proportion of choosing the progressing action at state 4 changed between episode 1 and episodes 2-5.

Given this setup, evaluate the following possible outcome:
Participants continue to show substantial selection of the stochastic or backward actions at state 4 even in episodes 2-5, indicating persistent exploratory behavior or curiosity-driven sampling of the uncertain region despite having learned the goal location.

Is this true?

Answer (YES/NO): YES